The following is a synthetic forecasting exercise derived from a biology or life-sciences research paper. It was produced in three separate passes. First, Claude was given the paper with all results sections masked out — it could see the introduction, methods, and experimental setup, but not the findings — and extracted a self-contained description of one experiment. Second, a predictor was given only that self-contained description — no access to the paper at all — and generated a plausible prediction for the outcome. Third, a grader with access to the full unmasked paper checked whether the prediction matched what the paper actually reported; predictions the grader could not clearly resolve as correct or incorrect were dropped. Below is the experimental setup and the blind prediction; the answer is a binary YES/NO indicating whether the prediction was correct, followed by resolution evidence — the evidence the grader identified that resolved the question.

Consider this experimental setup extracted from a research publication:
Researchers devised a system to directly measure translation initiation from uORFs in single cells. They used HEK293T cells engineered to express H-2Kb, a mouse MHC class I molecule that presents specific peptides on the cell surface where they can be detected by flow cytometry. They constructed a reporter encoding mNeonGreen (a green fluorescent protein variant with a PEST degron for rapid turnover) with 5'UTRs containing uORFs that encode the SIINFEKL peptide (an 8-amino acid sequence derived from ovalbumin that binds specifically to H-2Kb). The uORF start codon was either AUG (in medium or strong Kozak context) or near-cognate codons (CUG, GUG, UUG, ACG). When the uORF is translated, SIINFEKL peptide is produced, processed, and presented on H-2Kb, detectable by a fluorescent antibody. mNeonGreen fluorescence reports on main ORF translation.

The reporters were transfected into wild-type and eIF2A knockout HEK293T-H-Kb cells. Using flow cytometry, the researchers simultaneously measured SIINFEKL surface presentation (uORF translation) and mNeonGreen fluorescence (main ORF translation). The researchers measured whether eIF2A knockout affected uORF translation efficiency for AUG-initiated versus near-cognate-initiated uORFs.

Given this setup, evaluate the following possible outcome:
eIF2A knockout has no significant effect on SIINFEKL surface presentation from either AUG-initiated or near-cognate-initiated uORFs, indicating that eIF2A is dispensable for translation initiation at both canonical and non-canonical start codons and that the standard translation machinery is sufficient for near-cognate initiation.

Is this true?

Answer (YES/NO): YES